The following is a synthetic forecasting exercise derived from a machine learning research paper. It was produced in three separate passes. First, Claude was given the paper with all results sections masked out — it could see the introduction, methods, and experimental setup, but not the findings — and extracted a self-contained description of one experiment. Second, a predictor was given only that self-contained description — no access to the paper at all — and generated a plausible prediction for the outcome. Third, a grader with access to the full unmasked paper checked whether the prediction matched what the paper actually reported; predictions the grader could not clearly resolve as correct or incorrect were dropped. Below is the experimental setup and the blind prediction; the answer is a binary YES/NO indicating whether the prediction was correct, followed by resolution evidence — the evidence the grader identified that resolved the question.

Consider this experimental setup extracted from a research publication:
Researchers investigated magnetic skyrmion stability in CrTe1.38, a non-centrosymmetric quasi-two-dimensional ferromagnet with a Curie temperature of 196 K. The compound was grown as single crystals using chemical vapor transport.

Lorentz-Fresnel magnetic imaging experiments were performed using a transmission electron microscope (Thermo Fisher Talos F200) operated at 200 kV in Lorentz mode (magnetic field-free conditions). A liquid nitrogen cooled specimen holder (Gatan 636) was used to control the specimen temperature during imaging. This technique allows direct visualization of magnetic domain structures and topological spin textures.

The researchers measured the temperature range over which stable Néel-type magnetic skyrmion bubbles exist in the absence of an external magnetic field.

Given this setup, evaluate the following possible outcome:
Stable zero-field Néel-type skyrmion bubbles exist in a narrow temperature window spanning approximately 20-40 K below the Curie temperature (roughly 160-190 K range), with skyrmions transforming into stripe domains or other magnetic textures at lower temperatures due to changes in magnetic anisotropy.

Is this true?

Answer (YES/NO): NO